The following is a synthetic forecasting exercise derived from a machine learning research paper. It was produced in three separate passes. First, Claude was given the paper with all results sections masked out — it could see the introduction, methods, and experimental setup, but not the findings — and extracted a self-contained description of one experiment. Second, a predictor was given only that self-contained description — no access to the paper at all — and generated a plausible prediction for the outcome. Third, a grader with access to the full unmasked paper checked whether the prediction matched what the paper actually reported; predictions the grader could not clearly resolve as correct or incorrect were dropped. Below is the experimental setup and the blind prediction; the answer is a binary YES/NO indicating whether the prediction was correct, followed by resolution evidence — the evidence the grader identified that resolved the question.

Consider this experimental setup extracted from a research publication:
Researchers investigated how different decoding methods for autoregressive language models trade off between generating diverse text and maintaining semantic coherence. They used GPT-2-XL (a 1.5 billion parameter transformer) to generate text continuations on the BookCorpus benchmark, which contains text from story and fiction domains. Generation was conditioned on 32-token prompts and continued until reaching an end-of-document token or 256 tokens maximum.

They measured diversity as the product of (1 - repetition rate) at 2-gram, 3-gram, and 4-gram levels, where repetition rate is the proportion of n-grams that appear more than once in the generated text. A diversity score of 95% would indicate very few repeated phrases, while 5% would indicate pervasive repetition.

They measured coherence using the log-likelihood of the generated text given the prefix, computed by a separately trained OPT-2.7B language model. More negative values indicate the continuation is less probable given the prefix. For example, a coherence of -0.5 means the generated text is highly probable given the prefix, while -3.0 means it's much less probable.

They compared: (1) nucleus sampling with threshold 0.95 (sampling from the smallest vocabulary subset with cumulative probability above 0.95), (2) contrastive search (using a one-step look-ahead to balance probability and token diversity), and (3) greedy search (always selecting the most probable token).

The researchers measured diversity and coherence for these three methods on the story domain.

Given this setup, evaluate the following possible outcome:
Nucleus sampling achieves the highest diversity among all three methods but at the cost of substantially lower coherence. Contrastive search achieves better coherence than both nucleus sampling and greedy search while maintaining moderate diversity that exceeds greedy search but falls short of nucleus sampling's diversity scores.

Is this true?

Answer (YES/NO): NO